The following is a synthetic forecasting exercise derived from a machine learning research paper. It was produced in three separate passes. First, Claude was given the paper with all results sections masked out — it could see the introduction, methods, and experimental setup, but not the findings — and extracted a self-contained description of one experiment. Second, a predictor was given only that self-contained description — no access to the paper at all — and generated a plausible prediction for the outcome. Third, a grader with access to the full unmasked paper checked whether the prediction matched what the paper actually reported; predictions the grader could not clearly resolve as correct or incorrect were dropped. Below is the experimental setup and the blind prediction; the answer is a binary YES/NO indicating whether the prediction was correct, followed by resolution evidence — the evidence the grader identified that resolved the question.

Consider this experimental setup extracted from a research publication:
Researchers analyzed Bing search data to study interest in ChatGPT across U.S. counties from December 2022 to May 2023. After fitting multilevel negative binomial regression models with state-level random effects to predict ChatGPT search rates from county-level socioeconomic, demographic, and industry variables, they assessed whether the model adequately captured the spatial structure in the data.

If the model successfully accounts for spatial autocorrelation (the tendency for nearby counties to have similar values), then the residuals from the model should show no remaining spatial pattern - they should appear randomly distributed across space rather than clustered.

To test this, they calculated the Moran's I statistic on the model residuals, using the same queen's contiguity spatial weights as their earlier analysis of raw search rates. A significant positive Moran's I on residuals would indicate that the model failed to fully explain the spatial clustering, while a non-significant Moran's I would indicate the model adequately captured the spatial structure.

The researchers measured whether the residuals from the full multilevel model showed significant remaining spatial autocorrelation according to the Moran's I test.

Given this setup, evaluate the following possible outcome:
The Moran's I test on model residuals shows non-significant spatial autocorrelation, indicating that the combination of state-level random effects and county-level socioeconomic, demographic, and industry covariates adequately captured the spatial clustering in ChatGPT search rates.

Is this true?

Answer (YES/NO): NO